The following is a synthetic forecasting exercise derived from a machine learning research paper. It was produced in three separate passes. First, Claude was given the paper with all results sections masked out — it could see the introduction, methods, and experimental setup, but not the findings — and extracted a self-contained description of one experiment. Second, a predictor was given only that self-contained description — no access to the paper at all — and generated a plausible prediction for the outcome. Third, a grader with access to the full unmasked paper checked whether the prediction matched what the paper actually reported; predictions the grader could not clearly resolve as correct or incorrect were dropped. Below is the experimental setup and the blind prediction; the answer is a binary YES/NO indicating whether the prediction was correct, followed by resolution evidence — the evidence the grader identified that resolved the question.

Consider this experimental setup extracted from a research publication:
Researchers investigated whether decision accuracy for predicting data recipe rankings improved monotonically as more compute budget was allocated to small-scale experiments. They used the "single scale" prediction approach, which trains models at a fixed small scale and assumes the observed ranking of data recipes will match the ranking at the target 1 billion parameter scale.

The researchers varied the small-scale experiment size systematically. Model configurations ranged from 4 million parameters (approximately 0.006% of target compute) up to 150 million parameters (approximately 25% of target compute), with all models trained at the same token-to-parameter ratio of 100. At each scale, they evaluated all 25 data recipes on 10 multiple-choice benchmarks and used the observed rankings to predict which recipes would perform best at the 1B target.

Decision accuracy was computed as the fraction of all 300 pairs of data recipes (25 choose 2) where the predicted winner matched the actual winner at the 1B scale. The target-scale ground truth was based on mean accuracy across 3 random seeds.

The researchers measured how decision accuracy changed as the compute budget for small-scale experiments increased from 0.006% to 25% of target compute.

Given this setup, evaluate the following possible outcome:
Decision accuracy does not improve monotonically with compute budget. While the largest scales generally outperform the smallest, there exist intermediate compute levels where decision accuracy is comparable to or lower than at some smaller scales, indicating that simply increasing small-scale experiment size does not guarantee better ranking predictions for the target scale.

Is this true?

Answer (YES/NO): NO